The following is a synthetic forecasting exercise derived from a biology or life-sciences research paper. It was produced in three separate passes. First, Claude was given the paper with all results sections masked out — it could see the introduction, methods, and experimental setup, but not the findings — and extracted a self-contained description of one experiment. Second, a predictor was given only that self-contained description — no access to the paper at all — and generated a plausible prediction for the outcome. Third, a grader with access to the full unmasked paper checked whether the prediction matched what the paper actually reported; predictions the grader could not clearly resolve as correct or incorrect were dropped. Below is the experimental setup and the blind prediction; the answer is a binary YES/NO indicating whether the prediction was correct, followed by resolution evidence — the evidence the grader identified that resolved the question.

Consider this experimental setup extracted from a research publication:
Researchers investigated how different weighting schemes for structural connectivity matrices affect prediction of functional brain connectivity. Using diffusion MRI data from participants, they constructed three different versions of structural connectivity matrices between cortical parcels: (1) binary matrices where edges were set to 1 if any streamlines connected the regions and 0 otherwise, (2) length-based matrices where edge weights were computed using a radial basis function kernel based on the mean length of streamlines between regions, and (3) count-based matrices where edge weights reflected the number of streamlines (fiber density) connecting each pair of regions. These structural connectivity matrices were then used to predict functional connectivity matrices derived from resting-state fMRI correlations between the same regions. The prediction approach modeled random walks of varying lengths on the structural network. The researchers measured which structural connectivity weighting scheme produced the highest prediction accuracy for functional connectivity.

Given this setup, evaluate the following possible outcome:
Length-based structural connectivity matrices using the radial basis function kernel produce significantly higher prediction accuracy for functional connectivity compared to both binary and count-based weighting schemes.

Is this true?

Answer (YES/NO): NO